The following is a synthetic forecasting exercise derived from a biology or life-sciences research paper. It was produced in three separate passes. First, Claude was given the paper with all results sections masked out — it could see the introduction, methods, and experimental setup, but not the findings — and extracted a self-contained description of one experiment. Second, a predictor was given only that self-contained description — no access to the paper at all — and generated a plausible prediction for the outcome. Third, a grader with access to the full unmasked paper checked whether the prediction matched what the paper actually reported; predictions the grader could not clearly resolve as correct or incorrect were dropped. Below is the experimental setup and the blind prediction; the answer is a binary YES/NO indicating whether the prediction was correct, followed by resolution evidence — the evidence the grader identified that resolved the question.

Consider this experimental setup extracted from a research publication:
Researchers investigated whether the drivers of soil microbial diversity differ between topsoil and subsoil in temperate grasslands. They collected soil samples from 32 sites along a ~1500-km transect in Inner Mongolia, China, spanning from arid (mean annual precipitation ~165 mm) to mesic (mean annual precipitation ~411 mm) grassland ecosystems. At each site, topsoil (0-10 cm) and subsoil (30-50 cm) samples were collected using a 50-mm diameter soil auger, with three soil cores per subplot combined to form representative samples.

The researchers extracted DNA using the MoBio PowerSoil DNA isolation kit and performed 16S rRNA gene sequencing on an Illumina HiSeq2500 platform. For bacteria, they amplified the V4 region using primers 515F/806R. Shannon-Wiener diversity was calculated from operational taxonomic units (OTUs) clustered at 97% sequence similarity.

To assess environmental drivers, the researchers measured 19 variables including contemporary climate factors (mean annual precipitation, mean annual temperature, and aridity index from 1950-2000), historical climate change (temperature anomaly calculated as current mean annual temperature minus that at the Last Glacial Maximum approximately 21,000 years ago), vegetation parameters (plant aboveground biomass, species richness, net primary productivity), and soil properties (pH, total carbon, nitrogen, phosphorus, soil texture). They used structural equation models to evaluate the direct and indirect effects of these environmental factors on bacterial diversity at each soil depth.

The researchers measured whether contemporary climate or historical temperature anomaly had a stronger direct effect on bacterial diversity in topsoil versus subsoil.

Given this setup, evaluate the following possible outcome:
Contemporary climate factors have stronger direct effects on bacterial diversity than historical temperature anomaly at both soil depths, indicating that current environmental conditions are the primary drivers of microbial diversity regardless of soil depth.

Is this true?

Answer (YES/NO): NO